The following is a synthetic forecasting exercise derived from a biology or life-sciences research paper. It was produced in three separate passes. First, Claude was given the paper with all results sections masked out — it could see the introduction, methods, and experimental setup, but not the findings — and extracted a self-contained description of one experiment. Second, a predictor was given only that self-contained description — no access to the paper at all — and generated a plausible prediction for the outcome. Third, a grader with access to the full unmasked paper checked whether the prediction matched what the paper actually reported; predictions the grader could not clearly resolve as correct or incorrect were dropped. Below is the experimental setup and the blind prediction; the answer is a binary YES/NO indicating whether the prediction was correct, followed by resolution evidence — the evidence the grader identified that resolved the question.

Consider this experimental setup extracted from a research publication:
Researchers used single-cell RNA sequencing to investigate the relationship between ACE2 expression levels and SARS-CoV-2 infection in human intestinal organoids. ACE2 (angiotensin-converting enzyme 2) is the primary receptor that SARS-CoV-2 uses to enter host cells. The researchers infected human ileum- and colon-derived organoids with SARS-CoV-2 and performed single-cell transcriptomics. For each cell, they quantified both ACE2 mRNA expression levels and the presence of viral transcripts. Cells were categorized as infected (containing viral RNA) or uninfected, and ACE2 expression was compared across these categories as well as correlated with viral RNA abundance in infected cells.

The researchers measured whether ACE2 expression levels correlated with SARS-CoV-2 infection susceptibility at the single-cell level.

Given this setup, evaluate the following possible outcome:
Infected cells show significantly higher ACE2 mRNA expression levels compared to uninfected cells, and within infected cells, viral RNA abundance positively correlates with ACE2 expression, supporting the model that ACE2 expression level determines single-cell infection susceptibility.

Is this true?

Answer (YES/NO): NO